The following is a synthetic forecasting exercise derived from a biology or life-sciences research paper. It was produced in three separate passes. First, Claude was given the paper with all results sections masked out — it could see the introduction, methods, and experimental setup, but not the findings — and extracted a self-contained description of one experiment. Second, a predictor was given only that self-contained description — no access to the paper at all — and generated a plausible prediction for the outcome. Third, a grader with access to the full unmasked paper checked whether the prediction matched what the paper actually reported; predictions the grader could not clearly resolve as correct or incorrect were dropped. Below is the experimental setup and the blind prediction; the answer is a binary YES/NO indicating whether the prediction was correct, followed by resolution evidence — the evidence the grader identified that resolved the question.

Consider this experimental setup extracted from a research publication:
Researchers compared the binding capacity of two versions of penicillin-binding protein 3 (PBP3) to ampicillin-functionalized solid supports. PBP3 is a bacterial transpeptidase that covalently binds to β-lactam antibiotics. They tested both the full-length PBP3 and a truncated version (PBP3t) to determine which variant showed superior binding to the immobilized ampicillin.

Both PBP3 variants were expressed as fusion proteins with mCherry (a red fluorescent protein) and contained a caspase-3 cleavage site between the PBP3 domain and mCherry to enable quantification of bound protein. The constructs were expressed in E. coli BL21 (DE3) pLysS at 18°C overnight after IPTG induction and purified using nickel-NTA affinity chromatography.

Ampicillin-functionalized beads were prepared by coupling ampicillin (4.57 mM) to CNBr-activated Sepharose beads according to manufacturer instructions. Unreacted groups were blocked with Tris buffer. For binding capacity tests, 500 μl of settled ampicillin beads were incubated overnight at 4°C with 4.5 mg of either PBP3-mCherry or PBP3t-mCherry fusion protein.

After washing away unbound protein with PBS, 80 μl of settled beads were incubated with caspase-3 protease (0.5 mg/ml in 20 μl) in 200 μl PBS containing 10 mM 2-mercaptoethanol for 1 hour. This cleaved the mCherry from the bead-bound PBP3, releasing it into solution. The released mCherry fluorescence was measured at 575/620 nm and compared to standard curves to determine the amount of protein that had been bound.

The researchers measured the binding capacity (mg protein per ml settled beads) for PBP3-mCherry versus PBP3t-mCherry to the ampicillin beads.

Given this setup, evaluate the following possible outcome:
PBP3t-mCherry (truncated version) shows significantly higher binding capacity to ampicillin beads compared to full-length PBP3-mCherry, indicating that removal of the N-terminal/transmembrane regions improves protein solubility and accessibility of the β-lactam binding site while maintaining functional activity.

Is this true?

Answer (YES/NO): NO